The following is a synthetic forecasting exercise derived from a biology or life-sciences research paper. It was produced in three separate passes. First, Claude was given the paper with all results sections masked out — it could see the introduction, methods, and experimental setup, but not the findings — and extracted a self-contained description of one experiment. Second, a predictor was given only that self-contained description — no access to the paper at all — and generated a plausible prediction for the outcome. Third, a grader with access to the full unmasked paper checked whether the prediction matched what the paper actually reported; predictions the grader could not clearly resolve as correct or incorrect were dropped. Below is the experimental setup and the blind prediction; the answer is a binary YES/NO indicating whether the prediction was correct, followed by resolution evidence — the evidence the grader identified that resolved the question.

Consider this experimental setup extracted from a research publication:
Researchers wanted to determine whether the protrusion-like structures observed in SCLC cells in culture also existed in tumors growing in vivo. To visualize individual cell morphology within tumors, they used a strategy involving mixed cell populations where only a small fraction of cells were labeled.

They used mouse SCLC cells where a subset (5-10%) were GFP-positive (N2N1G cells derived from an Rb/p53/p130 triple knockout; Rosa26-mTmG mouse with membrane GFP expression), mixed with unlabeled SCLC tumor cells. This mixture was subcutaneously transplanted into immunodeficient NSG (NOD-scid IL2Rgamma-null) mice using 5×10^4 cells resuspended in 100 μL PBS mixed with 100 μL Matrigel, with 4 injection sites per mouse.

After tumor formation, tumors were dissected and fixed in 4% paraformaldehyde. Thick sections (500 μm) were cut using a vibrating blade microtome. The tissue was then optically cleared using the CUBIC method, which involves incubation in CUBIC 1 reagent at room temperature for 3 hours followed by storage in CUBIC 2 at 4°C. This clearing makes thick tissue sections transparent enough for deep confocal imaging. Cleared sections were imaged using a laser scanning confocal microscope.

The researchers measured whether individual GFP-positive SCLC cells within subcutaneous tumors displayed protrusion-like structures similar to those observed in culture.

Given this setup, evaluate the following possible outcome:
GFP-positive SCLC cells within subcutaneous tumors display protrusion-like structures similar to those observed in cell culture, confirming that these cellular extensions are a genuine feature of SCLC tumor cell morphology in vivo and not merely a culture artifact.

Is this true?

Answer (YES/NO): YES